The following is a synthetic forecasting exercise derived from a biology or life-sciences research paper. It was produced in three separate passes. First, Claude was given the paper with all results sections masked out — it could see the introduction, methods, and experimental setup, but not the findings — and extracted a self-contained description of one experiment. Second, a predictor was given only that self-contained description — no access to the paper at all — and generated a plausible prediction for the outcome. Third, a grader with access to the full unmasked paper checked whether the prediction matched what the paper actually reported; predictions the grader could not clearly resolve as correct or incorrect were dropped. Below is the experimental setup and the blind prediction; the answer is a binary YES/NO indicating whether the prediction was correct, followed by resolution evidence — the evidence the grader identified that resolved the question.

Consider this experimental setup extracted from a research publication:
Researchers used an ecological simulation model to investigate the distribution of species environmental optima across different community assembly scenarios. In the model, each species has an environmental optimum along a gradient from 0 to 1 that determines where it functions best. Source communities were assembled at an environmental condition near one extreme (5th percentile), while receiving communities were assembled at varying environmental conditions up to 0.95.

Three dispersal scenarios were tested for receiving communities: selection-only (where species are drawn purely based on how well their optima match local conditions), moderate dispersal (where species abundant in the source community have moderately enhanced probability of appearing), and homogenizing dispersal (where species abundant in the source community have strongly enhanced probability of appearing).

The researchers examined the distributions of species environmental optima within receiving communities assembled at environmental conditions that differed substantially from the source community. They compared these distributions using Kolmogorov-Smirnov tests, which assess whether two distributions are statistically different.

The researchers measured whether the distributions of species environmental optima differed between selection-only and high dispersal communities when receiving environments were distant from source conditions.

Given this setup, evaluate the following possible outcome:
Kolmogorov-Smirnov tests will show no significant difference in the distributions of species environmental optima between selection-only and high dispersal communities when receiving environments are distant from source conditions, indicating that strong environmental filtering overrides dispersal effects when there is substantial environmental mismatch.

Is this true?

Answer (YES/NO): NO